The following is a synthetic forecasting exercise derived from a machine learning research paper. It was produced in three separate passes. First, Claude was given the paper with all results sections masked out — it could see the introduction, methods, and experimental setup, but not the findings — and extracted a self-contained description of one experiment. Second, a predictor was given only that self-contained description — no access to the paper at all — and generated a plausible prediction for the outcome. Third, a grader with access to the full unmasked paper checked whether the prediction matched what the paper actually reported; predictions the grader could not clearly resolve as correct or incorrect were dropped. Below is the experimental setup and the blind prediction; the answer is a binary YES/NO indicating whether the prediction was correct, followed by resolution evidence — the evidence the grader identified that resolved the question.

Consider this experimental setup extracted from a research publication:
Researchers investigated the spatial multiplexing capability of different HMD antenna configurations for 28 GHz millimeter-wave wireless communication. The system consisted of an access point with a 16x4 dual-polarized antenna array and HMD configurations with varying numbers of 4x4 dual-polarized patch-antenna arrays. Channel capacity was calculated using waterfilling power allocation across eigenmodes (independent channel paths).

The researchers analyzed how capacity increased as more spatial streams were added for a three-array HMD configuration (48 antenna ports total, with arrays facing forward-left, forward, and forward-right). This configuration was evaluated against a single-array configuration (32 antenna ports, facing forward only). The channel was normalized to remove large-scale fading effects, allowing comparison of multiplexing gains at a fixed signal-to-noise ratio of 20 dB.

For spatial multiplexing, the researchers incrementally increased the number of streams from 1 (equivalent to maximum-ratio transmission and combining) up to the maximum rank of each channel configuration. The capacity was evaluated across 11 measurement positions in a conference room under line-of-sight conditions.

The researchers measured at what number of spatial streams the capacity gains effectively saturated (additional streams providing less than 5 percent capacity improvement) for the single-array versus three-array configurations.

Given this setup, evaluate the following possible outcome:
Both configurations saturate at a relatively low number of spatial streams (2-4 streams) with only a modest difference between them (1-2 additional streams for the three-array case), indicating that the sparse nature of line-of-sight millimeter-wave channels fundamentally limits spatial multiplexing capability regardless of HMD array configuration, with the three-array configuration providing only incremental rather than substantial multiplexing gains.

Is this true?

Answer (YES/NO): NO